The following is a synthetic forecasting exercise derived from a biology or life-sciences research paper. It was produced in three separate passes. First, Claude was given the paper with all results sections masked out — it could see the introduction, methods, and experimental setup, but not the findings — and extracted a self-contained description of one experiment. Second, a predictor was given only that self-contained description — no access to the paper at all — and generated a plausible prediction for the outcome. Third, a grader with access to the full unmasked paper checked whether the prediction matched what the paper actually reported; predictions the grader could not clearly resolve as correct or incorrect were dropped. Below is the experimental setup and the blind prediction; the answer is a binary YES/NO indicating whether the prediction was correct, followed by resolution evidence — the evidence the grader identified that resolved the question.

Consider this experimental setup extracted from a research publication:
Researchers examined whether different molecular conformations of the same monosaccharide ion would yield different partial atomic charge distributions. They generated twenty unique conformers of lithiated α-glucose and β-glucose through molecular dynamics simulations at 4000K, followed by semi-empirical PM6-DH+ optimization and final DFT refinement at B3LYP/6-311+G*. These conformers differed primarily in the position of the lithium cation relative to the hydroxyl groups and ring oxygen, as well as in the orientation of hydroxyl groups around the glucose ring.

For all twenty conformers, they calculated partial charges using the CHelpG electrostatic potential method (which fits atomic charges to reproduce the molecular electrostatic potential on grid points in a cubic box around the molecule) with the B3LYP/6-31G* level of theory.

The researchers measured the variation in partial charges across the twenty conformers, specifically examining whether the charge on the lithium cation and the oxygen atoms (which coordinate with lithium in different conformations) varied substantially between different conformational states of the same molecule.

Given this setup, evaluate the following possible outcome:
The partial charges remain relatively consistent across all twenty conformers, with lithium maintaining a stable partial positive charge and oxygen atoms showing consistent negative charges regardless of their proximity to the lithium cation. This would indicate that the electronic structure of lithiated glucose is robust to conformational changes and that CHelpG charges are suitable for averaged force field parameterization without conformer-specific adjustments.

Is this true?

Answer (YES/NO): NO